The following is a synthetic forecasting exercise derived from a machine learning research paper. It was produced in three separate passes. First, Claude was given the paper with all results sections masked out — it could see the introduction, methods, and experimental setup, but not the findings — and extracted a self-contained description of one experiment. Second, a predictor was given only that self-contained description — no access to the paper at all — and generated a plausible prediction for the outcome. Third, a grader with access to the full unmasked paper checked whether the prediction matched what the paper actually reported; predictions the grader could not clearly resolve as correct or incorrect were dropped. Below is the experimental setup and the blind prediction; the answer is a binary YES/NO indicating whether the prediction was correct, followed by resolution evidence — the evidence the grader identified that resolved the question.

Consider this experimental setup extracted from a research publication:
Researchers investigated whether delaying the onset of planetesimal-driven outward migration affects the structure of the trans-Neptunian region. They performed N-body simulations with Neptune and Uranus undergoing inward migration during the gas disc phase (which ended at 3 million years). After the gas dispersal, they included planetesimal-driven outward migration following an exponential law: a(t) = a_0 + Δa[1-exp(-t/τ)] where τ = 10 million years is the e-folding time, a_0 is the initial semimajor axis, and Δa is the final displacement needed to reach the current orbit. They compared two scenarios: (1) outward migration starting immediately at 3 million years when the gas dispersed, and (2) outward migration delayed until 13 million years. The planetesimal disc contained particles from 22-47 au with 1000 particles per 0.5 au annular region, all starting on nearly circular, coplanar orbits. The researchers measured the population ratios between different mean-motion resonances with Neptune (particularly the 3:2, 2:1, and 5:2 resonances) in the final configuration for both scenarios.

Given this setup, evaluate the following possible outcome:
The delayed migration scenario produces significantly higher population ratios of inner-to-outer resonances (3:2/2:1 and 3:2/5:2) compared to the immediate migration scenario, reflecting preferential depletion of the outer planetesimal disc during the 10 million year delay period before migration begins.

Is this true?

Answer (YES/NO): NO